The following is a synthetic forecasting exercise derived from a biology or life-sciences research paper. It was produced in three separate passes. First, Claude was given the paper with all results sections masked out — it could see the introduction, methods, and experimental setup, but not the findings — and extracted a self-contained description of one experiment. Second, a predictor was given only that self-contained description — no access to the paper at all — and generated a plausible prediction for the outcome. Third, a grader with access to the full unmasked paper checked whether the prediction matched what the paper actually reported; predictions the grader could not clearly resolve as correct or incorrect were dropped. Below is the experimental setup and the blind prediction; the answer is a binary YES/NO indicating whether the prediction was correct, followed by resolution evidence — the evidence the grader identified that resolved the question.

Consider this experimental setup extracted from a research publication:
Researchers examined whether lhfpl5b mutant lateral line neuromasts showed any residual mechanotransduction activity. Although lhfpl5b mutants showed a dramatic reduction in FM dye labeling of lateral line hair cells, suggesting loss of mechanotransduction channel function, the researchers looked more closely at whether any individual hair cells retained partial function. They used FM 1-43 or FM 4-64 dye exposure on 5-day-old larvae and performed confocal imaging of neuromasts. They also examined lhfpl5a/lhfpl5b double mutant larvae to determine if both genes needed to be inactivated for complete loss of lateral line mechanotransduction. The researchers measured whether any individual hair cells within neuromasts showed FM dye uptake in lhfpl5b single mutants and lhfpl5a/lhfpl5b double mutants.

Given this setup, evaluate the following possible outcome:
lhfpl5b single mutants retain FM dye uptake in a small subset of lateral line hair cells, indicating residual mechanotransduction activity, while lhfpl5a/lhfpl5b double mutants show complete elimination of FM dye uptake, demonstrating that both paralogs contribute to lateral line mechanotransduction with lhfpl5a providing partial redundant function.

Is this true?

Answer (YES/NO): NO